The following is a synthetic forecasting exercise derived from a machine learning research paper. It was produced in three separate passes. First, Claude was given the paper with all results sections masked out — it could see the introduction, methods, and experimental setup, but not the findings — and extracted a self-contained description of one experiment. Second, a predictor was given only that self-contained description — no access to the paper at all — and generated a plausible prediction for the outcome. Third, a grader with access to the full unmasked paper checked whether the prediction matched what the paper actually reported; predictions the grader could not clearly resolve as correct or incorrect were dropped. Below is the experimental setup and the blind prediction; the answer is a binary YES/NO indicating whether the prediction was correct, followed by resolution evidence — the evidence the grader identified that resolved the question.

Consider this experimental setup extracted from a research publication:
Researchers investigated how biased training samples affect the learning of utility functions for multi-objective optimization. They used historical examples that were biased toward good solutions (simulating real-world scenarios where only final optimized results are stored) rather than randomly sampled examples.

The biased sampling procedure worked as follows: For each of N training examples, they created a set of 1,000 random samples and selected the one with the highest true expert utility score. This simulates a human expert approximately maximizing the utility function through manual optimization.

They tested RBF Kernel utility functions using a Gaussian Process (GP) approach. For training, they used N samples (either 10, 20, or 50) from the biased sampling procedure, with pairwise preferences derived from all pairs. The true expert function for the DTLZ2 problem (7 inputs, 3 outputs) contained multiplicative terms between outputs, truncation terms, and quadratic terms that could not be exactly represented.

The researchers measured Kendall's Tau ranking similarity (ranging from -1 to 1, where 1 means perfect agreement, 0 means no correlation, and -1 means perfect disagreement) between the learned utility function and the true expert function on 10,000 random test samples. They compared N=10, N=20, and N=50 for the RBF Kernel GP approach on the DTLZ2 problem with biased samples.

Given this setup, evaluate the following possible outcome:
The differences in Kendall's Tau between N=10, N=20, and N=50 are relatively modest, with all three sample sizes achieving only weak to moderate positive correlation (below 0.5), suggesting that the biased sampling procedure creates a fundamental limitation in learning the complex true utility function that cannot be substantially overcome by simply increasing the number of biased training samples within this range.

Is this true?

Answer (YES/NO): NO